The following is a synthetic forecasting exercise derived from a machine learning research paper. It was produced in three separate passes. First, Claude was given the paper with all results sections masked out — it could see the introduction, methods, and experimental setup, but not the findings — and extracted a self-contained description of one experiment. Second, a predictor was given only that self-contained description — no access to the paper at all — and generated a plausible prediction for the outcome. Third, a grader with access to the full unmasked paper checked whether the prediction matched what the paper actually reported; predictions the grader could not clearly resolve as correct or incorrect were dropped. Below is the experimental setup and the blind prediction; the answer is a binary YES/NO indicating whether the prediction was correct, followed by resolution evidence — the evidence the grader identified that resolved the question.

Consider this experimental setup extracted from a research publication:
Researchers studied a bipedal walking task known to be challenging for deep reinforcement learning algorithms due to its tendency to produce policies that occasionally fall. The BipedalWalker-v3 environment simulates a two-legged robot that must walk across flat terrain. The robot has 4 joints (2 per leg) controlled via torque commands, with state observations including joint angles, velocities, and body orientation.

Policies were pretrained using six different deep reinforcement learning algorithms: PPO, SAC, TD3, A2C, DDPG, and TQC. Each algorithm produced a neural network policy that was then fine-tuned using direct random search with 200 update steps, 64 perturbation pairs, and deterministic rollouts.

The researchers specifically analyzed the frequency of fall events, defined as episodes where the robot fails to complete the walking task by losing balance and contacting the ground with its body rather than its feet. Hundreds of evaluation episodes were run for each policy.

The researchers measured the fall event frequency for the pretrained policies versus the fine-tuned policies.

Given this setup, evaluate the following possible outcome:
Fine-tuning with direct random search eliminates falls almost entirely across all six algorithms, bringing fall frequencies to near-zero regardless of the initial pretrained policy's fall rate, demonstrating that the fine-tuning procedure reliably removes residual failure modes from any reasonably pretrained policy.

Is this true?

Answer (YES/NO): NO